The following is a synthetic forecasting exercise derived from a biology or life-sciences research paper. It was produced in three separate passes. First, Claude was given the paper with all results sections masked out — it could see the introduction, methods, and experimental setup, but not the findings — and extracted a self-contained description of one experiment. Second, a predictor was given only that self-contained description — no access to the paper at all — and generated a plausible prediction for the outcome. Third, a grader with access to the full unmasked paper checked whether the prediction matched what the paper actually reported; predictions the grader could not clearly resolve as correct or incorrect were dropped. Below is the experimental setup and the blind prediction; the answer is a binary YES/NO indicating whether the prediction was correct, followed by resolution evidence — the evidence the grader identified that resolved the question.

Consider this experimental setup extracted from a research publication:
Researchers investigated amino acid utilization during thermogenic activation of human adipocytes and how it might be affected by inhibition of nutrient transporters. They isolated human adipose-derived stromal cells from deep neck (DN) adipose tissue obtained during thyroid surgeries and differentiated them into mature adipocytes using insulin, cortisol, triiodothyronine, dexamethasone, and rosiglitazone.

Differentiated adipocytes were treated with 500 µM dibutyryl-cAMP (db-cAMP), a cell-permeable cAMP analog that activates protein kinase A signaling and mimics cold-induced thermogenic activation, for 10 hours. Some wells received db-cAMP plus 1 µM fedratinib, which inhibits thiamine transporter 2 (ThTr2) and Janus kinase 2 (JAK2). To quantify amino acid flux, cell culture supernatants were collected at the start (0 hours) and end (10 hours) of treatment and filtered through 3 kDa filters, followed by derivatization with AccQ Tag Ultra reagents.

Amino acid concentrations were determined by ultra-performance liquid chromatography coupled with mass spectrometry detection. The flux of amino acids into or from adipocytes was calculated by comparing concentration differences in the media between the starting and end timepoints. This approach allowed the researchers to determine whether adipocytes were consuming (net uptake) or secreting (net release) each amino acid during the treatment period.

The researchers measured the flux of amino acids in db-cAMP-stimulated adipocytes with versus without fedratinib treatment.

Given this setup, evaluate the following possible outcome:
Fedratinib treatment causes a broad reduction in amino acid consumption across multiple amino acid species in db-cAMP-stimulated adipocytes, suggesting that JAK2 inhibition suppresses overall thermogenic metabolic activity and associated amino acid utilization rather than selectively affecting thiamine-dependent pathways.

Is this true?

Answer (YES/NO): YES